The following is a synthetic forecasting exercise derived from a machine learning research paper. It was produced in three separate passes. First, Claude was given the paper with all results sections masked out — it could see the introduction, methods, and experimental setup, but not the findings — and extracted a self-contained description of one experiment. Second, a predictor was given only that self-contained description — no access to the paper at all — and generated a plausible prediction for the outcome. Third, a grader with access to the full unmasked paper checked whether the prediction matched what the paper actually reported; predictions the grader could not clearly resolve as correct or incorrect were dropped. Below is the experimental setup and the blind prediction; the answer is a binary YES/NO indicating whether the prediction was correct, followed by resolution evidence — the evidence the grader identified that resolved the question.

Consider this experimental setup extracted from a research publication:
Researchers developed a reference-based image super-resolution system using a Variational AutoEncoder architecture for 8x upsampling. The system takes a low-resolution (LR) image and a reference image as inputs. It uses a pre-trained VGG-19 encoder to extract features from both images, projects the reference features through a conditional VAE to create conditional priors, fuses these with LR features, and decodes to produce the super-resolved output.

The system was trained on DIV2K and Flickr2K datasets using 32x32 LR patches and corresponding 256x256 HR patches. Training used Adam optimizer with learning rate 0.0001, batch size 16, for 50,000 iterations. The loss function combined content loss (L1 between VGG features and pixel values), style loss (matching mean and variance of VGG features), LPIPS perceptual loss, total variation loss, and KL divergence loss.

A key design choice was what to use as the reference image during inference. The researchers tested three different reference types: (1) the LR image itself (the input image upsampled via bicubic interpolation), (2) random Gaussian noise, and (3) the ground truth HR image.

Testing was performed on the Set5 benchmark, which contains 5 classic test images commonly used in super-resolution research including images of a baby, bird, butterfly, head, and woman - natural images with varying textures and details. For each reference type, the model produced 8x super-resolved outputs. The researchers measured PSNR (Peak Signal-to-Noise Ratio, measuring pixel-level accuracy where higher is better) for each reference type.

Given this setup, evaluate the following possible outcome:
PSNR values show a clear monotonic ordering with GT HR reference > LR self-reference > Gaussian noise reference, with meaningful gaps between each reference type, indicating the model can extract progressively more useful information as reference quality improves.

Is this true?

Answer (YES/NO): NO